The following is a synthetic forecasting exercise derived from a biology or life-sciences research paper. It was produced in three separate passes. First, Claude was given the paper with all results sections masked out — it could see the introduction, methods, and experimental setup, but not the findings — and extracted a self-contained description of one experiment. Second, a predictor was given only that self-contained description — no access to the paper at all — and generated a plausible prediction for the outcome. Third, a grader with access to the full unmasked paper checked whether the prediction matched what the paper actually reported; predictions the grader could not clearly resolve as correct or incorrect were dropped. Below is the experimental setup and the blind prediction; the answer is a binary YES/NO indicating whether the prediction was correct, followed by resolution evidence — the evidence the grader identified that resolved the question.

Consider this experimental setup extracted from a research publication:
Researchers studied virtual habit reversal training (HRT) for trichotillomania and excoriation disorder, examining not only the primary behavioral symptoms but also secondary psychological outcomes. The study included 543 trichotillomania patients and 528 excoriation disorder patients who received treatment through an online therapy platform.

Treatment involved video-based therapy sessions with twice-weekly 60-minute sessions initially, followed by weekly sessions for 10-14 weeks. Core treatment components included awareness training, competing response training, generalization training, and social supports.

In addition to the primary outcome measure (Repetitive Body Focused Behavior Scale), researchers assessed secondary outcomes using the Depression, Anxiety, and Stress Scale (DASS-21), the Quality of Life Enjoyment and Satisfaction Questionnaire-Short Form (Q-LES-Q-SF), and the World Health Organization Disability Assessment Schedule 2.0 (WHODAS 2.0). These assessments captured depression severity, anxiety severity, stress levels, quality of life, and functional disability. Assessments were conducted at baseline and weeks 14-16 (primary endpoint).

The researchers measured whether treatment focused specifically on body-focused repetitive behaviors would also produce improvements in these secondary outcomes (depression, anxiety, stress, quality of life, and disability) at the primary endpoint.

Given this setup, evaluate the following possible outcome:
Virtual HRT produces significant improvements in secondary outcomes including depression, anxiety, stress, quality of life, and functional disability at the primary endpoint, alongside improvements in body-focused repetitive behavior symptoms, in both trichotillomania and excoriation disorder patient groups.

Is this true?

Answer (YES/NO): YES